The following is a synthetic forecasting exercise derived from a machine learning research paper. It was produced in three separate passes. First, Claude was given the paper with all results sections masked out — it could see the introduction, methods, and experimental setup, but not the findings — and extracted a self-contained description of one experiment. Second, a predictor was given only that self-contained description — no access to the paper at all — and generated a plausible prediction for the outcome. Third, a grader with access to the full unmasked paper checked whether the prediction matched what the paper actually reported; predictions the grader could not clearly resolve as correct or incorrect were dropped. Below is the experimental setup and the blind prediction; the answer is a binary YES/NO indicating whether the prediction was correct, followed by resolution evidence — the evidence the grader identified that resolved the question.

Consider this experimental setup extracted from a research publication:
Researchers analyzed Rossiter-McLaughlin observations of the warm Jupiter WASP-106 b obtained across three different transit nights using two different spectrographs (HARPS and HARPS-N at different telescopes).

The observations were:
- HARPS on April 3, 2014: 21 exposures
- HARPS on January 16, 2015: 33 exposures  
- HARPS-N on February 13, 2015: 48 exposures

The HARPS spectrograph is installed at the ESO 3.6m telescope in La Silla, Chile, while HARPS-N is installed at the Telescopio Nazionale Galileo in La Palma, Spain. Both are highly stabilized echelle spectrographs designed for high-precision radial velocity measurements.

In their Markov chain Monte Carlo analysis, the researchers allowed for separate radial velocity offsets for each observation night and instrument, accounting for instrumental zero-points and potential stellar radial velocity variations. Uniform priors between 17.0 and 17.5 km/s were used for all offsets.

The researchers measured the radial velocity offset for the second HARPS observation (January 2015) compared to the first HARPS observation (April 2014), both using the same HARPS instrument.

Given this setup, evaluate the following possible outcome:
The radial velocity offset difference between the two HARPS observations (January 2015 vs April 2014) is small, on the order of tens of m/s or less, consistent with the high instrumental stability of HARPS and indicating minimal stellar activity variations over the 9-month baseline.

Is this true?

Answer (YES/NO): YES